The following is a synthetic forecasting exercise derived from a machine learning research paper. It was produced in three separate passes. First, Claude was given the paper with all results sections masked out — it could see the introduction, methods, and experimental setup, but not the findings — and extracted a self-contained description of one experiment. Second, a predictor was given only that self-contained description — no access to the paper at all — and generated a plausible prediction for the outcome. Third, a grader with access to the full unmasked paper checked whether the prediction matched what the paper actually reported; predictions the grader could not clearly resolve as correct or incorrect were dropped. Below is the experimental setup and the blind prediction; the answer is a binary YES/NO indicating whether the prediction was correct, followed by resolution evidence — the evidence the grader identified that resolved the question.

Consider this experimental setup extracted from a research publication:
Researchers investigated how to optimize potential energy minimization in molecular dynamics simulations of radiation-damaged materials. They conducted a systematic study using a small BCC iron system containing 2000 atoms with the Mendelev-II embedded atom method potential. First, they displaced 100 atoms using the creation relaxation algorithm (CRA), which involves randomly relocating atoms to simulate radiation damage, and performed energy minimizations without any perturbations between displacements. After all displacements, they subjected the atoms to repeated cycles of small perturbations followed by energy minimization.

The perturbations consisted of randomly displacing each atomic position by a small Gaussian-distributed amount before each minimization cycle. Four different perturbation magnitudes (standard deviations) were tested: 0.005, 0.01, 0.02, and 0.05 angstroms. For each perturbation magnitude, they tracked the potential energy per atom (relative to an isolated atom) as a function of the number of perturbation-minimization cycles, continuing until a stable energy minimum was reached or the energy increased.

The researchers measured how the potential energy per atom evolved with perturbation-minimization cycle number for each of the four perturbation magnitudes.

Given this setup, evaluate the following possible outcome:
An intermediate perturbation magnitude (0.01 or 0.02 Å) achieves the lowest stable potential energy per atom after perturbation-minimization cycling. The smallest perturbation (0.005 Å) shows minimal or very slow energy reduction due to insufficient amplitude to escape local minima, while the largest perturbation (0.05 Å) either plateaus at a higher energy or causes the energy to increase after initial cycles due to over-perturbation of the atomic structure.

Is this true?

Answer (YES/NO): NO